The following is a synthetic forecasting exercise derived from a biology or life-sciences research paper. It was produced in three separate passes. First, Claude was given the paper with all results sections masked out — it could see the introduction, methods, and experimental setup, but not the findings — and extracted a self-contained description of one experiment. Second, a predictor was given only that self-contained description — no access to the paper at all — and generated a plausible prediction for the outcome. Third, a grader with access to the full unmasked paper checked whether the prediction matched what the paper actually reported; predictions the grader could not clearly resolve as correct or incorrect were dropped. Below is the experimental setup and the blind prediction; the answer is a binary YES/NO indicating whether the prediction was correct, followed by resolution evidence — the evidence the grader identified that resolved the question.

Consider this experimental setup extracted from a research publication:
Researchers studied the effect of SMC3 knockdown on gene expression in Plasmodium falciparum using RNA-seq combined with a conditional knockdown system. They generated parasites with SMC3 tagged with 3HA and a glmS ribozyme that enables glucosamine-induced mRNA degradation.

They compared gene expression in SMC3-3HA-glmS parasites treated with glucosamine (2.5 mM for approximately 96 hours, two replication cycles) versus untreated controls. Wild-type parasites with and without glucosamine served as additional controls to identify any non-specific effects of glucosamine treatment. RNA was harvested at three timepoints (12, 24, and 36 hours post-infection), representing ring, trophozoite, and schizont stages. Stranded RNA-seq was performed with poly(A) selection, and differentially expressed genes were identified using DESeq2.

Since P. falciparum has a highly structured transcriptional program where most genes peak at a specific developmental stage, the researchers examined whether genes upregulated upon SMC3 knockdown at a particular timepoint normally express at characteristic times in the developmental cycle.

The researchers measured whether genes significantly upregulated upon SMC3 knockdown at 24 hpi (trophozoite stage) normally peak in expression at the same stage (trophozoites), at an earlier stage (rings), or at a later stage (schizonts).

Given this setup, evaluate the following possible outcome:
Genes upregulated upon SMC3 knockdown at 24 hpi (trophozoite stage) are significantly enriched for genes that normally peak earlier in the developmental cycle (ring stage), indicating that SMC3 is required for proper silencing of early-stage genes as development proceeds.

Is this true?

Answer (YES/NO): NO